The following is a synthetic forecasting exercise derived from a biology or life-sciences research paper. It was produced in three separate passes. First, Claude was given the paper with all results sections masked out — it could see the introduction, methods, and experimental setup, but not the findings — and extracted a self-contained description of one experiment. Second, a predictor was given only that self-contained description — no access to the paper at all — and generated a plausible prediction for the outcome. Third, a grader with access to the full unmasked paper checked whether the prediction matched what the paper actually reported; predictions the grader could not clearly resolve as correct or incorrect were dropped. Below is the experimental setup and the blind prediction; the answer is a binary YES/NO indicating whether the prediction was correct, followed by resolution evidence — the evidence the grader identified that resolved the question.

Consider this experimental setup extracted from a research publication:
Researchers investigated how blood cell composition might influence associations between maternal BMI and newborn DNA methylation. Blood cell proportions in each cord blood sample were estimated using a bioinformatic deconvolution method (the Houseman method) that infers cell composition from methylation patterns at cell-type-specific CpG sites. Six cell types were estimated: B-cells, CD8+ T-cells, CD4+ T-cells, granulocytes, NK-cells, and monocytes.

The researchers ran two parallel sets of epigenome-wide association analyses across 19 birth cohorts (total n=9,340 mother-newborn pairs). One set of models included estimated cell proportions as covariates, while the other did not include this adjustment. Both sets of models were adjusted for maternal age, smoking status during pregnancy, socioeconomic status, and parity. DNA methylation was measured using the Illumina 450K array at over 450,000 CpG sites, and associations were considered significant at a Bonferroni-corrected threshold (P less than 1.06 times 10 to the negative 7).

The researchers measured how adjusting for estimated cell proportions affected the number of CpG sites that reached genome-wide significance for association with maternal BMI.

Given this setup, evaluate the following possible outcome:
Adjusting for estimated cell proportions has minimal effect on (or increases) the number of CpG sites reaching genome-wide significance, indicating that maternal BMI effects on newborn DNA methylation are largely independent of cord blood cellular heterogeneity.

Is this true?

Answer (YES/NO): NO